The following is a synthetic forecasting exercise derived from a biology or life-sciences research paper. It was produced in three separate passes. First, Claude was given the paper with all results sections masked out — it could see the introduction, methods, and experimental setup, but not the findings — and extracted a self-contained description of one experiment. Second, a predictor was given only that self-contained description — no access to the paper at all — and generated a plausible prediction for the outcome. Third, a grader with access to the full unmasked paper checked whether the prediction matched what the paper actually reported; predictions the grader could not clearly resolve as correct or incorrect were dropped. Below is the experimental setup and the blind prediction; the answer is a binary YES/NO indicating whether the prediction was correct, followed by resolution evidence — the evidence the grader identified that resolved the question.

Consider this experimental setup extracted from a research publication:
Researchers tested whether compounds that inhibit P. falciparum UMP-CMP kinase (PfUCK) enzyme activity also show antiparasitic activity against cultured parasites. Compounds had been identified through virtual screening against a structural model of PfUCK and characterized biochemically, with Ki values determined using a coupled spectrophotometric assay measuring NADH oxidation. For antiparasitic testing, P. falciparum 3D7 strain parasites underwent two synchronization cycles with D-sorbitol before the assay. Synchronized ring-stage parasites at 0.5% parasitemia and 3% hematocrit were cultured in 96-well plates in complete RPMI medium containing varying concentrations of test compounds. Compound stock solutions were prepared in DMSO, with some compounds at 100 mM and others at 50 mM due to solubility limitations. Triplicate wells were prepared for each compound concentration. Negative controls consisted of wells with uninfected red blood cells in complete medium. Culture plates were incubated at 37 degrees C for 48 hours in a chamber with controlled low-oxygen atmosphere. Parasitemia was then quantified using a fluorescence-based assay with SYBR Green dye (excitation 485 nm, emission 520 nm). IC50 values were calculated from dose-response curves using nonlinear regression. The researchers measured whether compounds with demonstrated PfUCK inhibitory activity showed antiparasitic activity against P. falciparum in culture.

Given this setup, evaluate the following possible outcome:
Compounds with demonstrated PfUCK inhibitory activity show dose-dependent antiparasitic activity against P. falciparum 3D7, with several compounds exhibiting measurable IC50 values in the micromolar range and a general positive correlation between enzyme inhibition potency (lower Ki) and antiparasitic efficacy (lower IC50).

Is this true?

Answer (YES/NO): NO